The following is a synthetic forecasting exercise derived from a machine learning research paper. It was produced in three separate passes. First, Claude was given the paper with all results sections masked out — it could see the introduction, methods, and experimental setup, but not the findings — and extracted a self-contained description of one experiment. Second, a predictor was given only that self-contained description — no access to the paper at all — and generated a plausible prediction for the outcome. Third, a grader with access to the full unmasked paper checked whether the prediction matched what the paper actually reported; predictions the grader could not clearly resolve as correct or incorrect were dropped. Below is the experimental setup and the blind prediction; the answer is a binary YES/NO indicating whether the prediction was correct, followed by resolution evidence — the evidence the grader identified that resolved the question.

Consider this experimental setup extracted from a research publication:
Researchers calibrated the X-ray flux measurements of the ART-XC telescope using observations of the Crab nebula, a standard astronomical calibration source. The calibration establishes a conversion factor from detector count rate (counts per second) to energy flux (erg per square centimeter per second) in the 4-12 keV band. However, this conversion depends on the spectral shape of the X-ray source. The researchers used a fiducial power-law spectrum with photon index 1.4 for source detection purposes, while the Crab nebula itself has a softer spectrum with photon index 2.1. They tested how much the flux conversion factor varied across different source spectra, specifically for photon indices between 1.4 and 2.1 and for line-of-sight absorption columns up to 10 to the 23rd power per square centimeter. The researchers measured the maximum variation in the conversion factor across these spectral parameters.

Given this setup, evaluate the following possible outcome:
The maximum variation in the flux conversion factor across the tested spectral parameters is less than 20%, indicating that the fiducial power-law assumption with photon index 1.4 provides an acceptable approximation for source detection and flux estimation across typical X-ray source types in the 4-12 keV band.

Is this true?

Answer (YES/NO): NO